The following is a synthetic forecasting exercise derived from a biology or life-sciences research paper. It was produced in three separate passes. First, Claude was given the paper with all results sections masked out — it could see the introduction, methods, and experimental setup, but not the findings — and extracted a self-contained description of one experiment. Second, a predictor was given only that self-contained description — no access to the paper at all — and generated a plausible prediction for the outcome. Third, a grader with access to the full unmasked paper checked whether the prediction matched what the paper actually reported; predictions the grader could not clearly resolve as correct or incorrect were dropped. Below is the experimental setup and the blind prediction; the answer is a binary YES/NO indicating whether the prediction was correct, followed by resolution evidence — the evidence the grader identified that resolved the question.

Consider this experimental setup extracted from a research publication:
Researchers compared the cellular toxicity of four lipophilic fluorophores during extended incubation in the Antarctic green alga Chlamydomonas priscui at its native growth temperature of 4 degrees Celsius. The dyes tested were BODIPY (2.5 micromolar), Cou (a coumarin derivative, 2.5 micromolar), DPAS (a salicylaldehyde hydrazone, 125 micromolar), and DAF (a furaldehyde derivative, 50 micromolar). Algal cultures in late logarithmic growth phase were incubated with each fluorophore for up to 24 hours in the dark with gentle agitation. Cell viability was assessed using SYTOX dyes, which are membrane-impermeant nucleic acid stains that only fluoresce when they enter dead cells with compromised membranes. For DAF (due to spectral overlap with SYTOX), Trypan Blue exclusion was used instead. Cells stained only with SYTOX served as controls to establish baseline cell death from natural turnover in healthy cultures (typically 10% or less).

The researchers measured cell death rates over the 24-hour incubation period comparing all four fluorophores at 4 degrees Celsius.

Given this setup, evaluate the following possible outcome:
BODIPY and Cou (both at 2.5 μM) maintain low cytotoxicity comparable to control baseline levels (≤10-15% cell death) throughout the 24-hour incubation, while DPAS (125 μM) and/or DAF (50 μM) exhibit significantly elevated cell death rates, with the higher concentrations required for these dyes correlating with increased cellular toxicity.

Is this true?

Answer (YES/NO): NO